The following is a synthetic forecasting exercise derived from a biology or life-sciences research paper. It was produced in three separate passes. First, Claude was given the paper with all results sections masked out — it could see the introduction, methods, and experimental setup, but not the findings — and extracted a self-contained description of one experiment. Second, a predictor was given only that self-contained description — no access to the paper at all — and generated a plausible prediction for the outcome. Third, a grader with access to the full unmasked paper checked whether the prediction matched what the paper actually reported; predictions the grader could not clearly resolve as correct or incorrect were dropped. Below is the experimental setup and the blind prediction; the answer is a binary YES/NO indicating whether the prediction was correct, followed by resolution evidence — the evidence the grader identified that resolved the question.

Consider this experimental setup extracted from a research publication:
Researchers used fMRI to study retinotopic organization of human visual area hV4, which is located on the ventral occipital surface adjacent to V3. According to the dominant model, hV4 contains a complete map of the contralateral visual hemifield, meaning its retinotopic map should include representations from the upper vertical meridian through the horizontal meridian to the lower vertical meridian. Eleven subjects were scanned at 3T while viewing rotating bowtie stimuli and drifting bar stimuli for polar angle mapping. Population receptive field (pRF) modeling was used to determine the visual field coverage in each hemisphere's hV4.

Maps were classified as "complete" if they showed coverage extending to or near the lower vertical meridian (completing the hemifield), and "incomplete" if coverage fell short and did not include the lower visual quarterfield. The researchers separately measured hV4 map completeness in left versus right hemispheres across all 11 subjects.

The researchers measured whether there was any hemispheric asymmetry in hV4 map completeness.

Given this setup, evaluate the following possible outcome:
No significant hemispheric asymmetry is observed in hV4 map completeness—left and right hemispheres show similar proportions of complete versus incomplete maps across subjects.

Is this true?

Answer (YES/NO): NO